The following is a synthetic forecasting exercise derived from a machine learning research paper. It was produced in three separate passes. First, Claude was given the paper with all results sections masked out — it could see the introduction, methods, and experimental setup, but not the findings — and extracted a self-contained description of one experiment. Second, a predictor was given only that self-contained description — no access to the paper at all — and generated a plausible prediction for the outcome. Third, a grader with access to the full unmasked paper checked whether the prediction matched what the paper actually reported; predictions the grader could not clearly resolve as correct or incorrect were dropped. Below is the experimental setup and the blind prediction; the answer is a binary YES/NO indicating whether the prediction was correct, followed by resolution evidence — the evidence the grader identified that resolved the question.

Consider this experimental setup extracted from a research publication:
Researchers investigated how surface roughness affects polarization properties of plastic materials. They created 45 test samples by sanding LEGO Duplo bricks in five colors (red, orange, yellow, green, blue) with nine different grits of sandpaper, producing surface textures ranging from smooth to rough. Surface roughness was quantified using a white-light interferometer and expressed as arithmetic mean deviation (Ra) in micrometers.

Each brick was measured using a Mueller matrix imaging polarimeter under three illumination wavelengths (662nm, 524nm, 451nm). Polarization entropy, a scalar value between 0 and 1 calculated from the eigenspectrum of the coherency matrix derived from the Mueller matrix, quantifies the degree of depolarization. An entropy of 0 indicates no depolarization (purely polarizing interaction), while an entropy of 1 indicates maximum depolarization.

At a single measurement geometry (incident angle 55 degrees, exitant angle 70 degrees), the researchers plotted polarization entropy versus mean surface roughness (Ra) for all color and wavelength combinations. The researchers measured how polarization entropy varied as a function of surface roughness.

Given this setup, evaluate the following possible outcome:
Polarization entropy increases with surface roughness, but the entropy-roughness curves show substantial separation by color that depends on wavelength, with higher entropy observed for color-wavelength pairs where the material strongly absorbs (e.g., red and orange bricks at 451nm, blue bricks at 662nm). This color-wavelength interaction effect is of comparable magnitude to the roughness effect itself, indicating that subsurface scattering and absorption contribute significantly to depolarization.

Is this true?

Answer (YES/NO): NO